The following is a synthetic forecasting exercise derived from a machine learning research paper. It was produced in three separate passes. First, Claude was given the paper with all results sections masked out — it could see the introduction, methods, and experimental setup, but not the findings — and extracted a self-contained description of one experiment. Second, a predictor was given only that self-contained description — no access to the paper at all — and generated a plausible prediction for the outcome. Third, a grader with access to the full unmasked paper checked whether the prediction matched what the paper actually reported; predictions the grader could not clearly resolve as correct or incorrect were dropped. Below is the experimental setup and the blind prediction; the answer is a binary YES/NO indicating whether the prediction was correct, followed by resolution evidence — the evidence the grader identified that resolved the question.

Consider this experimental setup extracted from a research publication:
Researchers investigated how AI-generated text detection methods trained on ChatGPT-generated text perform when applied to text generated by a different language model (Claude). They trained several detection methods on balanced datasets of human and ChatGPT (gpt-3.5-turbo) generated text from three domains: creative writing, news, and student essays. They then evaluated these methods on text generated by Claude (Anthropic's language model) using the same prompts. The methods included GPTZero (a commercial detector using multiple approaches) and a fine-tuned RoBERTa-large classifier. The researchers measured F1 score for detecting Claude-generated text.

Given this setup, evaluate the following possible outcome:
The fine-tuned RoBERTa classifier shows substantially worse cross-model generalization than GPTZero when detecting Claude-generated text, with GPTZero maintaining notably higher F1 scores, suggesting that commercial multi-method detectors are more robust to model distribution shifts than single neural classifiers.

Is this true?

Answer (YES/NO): NO